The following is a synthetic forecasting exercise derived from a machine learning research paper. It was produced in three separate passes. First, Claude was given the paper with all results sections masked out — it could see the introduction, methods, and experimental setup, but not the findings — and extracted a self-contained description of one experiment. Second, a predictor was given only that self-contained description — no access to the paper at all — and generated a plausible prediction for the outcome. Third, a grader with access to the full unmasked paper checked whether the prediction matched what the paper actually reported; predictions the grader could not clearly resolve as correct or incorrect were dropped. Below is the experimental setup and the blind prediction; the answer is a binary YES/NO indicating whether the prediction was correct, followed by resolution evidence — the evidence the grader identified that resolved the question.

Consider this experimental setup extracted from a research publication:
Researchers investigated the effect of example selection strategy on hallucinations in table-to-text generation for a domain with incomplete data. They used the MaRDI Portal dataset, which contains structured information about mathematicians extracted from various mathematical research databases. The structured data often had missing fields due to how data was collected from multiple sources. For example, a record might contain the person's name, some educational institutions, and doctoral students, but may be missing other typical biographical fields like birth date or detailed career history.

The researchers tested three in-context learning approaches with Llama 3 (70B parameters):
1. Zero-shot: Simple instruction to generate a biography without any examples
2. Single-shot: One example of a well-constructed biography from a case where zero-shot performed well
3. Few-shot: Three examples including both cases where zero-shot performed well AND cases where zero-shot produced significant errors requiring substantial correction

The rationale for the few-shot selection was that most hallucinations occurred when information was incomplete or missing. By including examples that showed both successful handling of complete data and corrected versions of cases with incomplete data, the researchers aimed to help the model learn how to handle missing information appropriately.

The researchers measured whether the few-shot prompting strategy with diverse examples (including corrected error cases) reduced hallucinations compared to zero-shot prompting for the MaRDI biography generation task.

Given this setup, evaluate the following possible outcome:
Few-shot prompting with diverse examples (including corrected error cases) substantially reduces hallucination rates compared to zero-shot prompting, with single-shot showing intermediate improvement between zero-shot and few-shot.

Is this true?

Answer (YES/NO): YES